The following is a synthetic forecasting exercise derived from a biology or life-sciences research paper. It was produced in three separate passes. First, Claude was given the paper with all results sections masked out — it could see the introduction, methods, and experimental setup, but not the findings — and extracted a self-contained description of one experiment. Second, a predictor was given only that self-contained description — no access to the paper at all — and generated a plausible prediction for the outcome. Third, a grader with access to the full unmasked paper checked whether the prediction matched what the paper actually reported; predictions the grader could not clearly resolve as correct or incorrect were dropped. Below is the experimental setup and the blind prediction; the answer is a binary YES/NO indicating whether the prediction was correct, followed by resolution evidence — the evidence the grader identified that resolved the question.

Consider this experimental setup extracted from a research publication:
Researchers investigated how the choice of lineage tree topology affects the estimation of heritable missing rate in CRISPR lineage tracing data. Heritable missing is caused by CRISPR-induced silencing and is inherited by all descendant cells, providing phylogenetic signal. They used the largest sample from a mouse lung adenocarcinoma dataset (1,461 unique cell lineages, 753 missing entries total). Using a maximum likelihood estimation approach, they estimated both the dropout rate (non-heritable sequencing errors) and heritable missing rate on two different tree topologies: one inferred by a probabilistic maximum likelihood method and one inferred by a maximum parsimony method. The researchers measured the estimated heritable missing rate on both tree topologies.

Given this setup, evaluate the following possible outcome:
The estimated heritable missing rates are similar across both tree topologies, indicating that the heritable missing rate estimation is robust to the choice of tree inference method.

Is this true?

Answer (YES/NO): NO